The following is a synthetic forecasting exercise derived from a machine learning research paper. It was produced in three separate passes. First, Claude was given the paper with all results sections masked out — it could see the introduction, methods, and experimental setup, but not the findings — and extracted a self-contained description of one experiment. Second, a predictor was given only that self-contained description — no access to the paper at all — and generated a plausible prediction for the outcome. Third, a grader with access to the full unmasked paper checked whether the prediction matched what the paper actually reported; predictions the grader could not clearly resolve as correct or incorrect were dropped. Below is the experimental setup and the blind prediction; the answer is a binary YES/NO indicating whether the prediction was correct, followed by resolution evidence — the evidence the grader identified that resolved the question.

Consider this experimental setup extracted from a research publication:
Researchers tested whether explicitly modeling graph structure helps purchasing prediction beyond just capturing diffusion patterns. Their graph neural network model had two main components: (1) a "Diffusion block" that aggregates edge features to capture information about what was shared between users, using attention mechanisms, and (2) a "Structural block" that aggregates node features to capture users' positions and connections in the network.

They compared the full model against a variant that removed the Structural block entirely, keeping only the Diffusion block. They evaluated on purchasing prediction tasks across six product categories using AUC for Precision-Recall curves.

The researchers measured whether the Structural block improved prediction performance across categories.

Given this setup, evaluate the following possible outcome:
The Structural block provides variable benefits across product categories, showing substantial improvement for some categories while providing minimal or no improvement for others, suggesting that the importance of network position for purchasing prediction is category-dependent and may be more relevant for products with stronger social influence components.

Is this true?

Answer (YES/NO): NO